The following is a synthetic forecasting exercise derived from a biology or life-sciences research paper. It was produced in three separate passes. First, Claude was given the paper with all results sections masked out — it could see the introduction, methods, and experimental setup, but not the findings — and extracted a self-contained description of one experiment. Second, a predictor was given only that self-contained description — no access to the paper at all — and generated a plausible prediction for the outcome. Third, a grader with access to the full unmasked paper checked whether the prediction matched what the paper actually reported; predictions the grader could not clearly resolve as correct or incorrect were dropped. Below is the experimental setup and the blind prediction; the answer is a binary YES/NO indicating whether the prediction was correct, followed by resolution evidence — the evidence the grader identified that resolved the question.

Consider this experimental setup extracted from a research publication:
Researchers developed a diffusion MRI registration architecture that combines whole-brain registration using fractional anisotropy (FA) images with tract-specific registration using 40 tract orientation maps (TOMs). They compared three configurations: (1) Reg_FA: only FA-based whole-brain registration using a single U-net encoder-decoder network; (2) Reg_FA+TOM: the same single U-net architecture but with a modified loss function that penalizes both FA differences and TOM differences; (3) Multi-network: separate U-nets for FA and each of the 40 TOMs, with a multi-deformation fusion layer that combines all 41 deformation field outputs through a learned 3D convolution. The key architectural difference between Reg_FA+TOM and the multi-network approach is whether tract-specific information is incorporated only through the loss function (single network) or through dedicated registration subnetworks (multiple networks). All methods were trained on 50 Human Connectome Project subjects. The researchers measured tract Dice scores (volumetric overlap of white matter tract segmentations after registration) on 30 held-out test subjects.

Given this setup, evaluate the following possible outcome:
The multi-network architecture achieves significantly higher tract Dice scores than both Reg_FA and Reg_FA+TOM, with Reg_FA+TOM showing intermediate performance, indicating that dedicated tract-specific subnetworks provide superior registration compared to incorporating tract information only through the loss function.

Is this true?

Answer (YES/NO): YES